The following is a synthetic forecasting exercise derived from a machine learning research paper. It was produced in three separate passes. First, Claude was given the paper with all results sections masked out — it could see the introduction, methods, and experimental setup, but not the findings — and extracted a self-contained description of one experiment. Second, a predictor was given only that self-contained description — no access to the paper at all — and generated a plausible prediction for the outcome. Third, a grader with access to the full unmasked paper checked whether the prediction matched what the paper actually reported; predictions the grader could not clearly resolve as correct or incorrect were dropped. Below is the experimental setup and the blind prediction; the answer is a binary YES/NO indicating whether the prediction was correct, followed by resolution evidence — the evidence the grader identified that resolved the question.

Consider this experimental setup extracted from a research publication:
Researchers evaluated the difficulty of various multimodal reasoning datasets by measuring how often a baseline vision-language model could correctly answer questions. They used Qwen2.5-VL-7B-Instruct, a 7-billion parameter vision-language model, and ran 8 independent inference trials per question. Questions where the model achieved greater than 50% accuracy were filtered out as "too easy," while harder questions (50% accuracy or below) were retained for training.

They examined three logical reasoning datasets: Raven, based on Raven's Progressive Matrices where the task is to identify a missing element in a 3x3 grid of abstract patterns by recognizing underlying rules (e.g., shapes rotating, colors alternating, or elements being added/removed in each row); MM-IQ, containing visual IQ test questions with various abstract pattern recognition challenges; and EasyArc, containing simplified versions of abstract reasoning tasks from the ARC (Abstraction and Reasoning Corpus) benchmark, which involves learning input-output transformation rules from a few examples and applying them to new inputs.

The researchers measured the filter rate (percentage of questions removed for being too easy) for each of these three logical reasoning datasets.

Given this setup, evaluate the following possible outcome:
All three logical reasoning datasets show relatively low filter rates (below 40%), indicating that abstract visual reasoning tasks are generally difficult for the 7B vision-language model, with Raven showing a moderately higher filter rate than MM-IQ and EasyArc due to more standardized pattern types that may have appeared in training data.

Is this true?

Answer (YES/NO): NO